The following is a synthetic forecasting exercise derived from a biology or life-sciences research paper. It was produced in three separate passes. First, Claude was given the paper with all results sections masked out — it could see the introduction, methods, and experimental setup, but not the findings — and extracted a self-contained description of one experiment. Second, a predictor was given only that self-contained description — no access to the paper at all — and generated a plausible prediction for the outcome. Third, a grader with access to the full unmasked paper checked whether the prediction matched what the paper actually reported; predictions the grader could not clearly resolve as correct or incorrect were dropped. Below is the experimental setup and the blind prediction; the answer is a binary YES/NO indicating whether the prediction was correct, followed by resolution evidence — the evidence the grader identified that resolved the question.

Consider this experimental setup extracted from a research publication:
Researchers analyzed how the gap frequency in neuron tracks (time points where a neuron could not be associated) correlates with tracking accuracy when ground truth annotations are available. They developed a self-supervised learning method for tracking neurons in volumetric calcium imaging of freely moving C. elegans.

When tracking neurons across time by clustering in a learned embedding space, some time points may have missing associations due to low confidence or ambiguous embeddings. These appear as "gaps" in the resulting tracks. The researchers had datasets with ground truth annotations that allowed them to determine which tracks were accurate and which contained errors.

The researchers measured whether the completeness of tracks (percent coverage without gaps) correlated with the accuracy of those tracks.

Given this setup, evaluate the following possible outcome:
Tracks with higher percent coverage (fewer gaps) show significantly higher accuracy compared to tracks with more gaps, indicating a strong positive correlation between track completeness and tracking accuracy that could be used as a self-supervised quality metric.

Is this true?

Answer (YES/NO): YES